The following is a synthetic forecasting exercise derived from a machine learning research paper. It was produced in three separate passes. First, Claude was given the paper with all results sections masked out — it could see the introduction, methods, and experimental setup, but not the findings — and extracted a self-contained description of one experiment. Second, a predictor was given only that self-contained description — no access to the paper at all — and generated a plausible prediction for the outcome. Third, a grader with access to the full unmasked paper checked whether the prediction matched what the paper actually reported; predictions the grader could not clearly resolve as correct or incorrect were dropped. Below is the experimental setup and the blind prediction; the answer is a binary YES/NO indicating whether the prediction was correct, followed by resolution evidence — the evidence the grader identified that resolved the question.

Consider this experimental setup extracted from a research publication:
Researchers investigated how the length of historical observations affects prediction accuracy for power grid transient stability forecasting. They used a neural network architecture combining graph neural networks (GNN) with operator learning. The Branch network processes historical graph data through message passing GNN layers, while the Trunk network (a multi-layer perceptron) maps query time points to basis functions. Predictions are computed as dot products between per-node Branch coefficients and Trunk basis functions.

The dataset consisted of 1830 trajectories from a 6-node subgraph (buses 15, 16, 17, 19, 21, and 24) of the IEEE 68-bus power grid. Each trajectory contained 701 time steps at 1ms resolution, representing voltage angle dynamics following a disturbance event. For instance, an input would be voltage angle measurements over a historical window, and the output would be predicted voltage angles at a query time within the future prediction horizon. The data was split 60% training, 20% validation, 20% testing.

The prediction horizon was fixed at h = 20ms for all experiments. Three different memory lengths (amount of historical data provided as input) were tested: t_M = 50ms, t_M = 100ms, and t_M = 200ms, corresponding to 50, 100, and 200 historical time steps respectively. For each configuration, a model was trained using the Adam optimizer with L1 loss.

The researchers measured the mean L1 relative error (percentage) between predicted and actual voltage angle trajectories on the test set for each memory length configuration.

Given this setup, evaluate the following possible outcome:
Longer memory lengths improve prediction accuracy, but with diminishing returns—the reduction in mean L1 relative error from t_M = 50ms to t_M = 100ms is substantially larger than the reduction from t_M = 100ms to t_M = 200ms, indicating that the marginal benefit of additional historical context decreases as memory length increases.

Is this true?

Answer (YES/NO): NO